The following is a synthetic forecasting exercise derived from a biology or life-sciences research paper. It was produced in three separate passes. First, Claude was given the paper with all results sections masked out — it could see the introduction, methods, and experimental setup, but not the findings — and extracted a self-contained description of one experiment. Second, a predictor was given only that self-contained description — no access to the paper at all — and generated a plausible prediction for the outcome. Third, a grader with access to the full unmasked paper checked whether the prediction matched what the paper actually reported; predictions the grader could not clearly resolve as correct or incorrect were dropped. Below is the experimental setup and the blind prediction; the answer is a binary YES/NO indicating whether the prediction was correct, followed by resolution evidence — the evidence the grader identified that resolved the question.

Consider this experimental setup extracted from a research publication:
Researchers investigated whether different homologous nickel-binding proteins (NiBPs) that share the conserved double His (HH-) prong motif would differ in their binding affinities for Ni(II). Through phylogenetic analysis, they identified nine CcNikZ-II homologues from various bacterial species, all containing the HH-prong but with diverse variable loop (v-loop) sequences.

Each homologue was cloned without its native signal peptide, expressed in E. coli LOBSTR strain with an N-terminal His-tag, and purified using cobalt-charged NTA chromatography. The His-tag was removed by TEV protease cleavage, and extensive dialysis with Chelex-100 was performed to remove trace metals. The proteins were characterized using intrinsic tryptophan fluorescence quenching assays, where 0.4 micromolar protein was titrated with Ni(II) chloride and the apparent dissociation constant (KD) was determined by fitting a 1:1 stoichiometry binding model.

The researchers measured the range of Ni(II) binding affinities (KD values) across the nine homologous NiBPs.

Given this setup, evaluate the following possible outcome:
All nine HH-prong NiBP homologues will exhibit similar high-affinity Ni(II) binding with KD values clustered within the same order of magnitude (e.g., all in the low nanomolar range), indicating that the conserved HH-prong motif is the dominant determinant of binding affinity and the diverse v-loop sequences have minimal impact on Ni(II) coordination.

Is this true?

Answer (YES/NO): NO